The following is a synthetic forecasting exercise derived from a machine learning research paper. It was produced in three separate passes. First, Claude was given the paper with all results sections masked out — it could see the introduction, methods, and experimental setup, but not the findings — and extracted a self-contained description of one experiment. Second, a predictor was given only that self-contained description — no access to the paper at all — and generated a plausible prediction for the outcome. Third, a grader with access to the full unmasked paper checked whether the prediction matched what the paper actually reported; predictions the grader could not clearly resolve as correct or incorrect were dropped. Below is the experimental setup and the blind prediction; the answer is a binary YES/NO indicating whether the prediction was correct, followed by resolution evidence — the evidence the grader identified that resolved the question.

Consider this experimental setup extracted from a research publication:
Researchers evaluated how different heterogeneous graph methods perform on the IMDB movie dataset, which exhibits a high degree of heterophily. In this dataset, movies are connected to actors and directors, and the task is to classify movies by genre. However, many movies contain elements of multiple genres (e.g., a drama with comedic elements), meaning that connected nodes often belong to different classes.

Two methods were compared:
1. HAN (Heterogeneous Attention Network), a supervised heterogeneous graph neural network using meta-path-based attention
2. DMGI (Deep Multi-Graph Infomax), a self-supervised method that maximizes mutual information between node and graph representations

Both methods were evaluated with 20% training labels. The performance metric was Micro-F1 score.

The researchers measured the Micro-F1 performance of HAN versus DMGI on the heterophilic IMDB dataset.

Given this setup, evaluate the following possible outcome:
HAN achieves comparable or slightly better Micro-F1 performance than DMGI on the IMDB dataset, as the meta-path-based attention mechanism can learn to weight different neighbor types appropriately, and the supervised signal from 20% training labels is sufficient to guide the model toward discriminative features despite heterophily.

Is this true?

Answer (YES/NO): NO